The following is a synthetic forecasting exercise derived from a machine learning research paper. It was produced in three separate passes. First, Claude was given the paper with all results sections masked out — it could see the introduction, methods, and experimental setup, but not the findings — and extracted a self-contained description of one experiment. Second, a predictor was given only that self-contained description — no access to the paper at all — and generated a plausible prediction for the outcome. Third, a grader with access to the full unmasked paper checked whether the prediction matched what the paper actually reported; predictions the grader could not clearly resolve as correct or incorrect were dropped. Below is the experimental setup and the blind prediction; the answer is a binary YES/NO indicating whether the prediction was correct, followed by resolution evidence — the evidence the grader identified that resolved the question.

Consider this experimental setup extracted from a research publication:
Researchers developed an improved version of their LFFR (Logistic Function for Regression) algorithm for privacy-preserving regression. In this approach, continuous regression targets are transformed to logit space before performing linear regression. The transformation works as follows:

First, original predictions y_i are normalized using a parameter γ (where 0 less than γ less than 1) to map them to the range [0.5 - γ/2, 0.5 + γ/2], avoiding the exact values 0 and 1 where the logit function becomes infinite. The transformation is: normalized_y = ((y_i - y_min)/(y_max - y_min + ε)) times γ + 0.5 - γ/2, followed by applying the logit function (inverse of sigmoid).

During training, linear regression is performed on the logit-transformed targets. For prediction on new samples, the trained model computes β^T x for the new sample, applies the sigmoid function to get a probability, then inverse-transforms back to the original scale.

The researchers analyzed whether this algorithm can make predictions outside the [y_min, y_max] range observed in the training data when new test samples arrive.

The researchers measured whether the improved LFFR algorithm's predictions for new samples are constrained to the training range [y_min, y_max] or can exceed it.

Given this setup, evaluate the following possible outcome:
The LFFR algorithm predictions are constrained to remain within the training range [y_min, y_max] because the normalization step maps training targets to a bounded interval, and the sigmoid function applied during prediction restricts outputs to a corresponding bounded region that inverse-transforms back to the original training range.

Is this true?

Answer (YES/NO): NO